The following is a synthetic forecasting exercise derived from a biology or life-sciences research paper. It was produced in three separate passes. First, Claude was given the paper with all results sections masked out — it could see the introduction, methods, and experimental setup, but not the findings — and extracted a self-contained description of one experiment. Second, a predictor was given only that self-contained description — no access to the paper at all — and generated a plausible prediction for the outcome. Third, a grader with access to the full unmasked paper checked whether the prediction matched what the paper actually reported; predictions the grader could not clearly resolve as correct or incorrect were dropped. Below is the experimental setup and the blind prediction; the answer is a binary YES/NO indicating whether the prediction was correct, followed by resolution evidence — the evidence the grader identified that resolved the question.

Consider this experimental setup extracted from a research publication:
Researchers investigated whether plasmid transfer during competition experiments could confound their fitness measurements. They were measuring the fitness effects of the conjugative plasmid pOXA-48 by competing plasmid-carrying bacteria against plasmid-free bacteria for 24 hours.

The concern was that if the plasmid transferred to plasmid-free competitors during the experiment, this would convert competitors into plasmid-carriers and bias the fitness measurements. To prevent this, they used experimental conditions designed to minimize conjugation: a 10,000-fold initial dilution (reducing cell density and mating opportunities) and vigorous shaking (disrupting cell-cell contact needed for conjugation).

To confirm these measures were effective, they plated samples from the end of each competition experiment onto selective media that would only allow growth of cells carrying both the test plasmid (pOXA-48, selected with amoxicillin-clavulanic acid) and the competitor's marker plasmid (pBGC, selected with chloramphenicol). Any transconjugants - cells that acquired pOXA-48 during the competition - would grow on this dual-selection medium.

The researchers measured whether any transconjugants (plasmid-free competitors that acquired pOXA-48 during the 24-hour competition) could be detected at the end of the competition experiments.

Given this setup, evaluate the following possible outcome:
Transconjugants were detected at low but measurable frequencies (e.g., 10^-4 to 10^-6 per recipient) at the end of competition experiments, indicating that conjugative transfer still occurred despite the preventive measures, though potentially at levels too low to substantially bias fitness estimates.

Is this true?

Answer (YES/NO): NO